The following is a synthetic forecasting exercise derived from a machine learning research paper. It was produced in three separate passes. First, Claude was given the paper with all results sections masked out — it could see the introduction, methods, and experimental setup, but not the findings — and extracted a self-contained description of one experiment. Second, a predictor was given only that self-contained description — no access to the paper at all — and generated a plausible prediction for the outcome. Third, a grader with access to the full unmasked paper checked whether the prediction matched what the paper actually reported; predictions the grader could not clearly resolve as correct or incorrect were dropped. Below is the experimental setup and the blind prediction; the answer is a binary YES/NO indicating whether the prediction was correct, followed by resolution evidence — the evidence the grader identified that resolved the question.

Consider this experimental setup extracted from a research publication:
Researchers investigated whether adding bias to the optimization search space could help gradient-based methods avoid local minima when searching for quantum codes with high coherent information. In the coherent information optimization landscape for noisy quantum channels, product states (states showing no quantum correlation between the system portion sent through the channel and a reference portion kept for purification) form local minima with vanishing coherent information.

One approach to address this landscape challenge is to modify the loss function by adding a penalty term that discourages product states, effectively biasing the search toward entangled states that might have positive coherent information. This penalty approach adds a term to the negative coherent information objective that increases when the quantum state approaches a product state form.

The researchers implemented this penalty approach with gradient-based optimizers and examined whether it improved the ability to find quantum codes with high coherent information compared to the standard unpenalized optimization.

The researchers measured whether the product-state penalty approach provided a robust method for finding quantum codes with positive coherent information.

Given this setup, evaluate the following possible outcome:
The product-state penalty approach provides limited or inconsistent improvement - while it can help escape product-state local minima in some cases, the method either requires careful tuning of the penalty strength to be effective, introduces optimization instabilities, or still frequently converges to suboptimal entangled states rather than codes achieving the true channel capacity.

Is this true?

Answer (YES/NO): YES